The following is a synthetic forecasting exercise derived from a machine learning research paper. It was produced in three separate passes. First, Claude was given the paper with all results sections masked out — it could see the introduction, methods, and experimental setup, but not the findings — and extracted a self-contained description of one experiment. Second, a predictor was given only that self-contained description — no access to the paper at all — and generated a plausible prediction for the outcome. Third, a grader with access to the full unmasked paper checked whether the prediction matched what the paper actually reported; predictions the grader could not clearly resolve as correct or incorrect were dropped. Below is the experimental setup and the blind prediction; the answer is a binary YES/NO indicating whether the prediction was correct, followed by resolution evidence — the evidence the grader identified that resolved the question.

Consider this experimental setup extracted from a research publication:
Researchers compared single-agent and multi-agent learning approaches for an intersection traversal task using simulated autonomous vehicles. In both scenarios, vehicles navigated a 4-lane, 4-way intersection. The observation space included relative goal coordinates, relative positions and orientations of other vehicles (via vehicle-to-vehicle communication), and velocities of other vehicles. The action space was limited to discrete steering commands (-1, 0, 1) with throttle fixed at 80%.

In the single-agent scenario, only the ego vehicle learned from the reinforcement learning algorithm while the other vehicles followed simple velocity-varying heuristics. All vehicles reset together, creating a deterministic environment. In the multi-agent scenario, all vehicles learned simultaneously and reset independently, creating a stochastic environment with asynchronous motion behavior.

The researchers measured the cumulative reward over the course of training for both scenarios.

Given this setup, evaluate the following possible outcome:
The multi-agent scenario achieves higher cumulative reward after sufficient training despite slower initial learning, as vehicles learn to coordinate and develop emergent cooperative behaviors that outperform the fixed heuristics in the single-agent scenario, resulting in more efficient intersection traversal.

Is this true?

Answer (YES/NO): NO